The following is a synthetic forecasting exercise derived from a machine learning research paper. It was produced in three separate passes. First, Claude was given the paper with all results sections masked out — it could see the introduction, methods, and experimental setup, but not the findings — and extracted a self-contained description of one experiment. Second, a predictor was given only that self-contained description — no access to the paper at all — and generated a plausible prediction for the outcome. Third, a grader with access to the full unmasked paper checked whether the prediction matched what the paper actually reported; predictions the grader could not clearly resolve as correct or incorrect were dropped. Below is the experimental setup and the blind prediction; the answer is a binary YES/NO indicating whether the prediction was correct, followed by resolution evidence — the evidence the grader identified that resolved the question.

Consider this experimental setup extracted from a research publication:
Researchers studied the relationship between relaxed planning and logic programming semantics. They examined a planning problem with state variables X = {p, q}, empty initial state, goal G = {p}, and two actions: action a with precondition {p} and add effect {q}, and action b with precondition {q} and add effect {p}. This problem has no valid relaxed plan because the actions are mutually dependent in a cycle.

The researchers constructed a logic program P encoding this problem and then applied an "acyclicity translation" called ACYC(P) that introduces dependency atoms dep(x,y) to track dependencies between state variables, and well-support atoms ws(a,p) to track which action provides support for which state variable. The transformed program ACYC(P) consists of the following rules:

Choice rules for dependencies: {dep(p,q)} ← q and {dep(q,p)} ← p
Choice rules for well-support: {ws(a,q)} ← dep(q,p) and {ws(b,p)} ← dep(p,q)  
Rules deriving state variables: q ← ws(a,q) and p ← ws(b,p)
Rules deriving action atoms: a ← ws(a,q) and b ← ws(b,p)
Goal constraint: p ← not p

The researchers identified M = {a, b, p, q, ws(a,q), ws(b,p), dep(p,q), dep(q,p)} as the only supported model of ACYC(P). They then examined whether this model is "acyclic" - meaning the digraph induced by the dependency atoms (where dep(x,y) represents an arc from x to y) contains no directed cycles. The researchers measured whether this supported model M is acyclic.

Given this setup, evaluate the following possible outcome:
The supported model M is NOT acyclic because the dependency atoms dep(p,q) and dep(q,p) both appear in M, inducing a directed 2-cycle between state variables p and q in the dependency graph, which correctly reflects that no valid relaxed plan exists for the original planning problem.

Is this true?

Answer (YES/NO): YES